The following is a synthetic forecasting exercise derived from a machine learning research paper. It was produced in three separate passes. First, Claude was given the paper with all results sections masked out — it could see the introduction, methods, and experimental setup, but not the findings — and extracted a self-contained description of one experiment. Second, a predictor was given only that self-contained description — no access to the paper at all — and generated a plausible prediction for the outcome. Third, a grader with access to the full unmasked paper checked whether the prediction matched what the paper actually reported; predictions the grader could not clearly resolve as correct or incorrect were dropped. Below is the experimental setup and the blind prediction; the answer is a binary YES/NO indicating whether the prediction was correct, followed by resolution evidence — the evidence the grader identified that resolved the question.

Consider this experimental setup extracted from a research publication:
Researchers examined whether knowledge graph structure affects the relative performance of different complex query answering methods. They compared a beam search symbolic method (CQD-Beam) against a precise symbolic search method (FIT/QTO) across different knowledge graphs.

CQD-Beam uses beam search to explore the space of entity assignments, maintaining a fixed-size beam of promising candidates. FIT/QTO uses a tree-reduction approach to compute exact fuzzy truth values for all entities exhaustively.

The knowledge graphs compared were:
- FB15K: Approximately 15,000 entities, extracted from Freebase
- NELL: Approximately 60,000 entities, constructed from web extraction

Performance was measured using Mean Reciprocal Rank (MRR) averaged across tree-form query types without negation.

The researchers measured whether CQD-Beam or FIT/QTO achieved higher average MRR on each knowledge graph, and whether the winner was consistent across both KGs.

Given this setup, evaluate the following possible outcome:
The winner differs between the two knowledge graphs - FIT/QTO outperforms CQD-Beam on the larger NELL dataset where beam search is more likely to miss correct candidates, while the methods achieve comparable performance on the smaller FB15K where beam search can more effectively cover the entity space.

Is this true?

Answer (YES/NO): NO